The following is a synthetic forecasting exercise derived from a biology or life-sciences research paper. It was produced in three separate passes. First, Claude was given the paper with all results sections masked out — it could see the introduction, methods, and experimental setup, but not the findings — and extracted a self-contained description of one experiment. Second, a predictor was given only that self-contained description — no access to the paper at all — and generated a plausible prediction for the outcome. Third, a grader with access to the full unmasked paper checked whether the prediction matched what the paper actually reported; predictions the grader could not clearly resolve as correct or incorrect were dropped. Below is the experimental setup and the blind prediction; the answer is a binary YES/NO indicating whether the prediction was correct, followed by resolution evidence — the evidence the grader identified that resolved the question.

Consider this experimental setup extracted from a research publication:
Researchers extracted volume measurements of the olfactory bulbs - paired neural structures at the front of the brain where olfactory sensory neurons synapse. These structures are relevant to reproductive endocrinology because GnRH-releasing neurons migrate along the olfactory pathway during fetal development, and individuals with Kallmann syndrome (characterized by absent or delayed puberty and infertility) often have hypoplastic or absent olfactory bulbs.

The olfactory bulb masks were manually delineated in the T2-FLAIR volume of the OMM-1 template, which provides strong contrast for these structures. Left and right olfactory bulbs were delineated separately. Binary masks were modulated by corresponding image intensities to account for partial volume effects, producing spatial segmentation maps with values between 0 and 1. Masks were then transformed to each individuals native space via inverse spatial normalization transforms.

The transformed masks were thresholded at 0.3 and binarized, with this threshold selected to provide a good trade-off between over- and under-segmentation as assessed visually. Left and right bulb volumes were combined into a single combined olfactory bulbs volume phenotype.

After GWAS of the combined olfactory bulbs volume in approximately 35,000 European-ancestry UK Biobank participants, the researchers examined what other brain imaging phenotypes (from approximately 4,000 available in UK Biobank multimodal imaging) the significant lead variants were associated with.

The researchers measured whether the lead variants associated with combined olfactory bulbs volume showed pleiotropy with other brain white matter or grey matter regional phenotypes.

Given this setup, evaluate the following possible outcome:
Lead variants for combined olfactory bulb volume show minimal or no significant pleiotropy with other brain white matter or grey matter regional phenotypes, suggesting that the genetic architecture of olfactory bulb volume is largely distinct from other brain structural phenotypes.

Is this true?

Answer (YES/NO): NO